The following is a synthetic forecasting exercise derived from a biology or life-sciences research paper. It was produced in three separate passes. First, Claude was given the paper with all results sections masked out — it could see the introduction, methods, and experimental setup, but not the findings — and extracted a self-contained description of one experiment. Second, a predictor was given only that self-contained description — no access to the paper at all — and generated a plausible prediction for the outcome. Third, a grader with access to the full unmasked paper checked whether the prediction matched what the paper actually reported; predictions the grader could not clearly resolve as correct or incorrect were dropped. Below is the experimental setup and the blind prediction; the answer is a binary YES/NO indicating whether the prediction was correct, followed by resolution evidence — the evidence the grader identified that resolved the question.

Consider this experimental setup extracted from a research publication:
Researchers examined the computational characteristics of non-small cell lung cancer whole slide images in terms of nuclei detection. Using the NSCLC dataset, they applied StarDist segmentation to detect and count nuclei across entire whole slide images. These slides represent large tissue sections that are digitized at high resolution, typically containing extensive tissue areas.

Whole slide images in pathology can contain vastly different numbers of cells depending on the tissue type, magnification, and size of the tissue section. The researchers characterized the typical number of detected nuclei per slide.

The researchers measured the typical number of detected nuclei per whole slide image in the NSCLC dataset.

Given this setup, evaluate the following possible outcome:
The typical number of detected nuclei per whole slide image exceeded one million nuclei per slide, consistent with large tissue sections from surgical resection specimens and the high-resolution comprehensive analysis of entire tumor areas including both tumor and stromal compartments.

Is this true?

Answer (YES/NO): NO